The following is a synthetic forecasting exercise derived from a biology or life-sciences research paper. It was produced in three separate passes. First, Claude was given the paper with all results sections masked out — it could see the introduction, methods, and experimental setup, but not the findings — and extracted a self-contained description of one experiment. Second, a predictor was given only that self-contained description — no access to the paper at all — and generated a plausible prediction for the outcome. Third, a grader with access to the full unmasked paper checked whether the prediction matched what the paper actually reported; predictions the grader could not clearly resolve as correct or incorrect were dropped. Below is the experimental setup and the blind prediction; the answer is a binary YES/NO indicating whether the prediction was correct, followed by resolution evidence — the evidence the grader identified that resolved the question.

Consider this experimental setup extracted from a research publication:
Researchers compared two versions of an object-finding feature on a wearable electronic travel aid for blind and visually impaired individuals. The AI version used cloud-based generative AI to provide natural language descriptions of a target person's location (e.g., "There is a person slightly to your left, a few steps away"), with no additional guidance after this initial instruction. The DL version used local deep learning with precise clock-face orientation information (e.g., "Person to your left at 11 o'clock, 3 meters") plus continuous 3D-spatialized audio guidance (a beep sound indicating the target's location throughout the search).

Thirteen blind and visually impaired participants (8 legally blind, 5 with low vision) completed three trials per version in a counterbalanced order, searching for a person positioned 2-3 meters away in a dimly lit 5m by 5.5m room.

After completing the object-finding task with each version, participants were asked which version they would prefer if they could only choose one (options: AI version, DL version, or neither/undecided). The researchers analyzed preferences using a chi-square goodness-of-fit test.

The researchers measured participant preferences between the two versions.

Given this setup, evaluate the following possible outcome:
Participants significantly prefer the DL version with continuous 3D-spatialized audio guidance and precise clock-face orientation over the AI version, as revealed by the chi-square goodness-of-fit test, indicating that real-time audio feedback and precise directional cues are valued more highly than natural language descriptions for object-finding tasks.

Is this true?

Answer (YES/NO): YES